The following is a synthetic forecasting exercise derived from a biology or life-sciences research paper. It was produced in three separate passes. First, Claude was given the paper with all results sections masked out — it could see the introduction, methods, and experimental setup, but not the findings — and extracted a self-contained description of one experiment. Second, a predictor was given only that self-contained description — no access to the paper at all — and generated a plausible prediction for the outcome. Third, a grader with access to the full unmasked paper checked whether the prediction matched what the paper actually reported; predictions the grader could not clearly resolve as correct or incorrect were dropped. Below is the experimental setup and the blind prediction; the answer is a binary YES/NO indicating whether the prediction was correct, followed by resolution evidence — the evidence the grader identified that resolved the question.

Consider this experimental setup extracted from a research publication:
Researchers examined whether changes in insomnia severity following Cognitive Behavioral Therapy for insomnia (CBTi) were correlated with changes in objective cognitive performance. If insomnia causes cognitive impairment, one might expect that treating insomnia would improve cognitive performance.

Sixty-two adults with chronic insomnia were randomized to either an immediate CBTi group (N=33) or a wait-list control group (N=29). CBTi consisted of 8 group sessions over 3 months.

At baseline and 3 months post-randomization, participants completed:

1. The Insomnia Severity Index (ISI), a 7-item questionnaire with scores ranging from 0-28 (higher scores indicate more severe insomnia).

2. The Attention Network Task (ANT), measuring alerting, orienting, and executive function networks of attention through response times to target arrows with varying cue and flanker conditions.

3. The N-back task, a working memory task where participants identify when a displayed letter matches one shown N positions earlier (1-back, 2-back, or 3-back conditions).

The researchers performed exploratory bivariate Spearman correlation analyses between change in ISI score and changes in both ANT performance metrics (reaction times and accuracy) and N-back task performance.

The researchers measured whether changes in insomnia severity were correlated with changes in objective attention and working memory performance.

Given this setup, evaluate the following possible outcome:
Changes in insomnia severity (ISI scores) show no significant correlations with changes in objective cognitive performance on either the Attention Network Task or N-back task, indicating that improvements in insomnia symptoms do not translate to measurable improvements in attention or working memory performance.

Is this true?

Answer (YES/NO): YES